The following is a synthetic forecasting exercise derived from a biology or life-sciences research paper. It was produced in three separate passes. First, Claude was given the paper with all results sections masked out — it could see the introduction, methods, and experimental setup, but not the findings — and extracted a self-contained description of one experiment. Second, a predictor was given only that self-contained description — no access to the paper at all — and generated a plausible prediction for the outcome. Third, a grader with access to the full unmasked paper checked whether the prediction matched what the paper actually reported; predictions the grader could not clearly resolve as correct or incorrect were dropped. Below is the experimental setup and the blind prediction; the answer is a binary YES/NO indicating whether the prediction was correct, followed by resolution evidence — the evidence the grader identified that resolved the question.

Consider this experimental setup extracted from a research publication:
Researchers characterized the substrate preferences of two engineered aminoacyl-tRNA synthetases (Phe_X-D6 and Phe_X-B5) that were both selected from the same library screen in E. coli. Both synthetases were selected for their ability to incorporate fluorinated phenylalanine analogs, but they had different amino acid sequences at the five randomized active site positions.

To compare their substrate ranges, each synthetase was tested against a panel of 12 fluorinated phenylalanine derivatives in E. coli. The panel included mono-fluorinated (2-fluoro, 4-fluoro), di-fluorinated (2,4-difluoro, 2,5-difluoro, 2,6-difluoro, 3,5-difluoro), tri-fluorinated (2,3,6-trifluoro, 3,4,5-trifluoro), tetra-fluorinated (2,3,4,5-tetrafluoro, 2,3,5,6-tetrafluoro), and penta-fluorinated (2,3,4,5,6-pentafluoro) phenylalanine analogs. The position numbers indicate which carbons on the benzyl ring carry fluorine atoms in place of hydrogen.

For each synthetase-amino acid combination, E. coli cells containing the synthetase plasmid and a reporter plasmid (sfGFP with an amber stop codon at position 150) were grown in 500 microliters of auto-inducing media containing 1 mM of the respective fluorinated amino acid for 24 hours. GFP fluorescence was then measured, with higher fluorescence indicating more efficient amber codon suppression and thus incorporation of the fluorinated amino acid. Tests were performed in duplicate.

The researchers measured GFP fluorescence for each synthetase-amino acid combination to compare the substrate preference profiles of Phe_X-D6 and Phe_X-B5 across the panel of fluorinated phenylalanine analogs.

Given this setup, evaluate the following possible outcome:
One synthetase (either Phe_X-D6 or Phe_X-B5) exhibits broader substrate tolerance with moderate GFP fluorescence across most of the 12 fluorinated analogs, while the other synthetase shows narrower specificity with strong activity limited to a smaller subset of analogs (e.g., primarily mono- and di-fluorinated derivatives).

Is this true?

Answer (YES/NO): NO